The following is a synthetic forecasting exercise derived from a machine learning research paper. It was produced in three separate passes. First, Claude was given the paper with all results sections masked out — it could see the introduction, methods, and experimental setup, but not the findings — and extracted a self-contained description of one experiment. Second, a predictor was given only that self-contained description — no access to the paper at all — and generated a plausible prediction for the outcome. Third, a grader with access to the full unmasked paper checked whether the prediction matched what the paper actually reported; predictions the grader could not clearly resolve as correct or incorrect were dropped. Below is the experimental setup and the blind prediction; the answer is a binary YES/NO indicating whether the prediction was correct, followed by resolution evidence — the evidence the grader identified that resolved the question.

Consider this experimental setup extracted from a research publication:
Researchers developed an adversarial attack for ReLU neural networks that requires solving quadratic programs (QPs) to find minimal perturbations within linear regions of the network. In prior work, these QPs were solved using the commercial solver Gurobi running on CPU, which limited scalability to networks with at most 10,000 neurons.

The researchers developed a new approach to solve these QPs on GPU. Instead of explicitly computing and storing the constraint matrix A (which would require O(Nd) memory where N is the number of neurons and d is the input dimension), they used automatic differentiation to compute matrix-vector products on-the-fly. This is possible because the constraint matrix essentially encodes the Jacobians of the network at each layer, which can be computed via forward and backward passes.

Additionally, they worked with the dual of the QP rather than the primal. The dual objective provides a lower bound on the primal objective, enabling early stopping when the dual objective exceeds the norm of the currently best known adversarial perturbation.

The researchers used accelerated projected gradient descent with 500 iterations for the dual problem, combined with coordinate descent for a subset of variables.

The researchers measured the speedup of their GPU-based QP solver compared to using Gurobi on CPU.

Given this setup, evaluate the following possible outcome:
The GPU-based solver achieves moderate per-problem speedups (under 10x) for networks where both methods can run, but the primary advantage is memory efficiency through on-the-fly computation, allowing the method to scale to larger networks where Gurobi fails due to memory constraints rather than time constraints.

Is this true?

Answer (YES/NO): NO